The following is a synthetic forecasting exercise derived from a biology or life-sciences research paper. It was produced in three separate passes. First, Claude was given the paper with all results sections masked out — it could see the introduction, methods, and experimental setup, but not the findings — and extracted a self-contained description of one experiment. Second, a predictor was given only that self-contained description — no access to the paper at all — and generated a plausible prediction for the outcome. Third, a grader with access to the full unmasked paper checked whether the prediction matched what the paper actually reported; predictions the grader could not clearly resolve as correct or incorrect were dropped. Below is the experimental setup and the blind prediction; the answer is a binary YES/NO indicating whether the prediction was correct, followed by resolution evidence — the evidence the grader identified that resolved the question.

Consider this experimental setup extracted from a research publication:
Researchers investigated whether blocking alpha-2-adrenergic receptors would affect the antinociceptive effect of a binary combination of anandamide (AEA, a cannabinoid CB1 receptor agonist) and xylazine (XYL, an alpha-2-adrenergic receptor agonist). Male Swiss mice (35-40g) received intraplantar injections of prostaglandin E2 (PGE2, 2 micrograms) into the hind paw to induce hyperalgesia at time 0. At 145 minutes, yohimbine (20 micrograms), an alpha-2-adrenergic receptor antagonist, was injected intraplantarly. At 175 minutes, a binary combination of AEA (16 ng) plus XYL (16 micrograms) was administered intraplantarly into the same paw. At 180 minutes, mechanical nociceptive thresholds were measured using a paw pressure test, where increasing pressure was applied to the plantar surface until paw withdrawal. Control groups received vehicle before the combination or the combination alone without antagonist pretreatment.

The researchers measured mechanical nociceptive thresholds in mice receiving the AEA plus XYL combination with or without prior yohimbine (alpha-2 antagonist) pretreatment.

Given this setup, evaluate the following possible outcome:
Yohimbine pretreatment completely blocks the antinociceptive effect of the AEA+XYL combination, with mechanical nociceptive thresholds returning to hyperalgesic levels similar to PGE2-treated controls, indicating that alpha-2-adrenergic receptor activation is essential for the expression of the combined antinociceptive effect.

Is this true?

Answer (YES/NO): YES